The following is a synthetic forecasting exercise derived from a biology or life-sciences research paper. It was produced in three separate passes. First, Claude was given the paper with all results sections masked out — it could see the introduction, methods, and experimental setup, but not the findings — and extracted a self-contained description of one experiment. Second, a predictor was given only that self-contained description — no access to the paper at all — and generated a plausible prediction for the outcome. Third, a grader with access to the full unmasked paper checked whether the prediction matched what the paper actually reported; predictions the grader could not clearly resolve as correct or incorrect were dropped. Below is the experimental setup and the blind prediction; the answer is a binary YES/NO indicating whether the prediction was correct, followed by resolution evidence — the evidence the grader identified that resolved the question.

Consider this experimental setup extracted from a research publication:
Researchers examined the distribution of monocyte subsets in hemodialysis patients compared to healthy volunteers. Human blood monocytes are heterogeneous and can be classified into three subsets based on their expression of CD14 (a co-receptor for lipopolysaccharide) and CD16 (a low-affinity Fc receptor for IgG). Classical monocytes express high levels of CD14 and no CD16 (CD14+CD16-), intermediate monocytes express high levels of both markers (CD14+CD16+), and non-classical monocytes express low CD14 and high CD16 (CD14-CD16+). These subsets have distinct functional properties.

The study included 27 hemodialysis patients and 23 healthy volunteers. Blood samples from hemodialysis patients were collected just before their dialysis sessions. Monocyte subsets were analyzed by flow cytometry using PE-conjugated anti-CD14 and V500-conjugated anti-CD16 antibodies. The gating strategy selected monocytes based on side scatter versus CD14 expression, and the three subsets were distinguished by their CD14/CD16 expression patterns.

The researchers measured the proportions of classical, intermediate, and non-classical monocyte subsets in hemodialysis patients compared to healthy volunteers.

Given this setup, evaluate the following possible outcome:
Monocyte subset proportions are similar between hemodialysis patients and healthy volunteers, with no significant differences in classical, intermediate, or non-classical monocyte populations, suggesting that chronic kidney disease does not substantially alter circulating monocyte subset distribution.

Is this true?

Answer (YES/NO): NO